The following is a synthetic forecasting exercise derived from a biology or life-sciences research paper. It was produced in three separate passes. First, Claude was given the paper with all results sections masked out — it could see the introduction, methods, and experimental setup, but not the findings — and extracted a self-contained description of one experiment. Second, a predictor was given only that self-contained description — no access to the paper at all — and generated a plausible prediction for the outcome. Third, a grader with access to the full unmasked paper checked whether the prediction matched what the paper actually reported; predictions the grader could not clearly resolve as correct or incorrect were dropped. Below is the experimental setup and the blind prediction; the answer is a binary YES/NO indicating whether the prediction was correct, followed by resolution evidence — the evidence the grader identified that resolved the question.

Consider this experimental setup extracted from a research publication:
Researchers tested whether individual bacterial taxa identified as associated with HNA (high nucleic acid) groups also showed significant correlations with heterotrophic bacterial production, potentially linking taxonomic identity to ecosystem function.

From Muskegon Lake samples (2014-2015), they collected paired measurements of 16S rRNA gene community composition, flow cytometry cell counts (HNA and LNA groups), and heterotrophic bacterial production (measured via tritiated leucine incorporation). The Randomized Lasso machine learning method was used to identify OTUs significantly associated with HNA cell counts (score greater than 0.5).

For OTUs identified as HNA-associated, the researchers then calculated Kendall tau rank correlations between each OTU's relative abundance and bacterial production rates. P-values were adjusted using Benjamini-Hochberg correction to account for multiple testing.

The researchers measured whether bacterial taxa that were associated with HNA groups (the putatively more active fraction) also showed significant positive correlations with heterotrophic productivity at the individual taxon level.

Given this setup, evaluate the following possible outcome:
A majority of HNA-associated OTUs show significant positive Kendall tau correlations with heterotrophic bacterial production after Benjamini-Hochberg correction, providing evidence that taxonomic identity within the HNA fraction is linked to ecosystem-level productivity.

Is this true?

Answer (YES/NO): NO